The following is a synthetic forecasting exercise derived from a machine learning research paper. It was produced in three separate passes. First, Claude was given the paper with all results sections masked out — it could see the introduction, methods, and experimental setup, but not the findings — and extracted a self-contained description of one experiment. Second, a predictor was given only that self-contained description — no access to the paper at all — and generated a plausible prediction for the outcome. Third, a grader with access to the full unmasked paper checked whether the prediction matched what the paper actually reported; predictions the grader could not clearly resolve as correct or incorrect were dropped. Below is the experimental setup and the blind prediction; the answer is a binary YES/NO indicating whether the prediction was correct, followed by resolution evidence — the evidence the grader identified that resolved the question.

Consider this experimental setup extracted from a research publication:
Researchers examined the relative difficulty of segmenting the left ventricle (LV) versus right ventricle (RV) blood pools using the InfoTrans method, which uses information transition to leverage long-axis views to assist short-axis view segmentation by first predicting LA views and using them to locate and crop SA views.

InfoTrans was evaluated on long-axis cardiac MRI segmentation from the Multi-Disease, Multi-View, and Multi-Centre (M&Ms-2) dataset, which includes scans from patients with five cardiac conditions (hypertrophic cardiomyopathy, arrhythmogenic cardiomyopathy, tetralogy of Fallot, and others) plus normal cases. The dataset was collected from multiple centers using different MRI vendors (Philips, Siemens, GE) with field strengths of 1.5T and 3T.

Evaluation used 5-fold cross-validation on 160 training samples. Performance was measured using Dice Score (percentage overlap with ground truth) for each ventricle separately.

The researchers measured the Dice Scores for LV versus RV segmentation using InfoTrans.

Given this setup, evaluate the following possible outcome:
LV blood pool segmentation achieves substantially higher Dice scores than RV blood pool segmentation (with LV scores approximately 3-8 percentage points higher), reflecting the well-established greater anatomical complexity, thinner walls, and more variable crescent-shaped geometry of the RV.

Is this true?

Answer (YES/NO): NO